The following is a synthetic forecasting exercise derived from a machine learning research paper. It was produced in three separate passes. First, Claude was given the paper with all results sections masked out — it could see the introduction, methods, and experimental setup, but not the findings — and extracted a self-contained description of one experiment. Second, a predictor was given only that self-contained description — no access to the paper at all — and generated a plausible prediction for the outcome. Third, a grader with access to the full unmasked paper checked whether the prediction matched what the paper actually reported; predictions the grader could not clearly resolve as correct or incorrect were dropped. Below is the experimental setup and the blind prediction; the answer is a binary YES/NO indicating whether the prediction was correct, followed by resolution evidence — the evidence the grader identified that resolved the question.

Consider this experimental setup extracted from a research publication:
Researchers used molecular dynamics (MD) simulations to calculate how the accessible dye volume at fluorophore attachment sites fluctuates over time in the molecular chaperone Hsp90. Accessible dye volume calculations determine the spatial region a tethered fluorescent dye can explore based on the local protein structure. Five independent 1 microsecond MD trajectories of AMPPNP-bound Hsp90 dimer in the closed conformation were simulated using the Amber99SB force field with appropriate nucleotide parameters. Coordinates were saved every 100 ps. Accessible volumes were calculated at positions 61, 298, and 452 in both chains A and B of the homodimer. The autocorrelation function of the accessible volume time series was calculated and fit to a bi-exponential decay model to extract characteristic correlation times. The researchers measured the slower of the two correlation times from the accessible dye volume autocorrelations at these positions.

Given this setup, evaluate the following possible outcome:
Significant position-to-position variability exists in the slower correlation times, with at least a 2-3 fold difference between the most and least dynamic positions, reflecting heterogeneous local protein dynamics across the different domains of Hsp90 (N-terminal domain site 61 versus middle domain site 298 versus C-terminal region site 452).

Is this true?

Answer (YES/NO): NO